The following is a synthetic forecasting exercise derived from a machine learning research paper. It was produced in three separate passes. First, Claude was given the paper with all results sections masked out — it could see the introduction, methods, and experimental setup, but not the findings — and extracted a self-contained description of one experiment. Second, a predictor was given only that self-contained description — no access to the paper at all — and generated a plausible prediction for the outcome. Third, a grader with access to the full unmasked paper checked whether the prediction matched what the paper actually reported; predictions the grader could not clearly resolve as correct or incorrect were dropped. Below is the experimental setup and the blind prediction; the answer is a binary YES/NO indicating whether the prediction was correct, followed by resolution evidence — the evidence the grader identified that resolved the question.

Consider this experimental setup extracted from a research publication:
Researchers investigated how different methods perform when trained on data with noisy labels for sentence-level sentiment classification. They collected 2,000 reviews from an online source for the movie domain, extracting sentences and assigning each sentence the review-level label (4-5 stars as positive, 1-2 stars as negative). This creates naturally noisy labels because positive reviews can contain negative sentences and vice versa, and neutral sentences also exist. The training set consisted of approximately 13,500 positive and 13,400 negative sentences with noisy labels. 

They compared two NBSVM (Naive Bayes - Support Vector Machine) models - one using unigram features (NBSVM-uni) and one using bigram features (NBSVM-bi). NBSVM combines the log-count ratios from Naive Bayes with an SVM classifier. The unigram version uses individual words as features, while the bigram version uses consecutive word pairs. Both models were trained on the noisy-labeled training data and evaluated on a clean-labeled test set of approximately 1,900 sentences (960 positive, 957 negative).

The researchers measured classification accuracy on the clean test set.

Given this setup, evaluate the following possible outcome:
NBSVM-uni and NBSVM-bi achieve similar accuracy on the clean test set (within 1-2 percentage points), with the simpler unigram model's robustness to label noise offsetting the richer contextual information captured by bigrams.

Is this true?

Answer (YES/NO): NO